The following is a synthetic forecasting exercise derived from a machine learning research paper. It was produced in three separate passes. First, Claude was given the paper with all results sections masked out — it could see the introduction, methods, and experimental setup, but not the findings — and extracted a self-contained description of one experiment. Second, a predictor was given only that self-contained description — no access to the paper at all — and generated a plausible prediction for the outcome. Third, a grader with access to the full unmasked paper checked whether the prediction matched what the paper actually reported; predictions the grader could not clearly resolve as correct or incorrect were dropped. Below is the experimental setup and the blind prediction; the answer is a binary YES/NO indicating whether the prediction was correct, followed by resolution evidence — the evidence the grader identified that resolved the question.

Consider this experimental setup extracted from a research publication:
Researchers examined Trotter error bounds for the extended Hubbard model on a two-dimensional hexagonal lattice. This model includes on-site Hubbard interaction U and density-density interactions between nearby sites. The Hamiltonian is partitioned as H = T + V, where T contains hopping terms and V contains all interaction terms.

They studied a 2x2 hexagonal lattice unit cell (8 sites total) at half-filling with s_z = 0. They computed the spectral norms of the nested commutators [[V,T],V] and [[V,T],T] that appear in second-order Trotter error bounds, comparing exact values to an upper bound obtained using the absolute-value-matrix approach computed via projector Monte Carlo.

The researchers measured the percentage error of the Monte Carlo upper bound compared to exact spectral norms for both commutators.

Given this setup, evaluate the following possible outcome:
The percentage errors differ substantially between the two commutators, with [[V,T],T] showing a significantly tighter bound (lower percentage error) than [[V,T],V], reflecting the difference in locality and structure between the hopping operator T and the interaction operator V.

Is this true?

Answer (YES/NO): NO